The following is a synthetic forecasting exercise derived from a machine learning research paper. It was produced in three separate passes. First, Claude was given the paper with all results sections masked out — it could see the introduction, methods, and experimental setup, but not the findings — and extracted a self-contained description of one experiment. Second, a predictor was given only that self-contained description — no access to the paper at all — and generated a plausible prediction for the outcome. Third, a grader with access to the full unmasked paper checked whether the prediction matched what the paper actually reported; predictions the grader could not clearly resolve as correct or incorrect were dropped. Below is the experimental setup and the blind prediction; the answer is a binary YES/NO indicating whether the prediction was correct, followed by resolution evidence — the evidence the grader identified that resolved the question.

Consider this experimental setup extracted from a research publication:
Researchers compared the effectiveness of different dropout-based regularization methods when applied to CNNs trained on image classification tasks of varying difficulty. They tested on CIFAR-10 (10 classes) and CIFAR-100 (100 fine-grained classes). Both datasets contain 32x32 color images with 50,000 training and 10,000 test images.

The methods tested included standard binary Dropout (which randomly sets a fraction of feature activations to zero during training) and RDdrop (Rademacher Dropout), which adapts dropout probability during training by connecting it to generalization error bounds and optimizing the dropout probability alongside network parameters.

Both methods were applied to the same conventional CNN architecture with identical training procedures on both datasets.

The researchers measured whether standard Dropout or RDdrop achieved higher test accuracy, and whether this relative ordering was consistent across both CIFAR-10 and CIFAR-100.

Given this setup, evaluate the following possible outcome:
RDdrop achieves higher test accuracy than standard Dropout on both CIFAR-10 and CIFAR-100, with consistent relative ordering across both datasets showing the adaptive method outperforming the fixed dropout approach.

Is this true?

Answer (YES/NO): YES